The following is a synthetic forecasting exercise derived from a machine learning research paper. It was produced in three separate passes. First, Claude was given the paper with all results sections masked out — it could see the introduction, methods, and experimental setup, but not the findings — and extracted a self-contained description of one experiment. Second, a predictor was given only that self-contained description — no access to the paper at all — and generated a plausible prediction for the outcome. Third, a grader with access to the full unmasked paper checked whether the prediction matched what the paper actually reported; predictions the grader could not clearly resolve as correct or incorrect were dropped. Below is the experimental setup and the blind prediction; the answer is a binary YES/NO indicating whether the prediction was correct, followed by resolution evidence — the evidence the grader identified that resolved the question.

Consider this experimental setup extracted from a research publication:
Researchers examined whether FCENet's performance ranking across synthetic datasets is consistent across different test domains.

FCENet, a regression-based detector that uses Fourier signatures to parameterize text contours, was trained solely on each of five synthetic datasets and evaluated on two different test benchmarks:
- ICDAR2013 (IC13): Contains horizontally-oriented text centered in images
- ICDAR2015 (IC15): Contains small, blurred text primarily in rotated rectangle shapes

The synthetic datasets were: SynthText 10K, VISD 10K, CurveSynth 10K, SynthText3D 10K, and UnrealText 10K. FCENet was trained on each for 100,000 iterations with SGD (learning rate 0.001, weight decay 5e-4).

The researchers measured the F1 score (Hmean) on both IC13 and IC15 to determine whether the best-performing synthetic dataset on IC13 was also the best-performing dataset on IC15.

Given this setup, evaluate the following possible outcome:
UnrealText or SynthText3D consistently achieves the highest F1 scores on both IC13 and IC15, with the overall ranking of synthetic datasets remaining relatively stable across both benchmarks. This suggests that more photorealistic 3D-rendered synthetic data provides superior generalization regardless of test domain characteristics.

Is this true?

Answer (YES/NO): NO